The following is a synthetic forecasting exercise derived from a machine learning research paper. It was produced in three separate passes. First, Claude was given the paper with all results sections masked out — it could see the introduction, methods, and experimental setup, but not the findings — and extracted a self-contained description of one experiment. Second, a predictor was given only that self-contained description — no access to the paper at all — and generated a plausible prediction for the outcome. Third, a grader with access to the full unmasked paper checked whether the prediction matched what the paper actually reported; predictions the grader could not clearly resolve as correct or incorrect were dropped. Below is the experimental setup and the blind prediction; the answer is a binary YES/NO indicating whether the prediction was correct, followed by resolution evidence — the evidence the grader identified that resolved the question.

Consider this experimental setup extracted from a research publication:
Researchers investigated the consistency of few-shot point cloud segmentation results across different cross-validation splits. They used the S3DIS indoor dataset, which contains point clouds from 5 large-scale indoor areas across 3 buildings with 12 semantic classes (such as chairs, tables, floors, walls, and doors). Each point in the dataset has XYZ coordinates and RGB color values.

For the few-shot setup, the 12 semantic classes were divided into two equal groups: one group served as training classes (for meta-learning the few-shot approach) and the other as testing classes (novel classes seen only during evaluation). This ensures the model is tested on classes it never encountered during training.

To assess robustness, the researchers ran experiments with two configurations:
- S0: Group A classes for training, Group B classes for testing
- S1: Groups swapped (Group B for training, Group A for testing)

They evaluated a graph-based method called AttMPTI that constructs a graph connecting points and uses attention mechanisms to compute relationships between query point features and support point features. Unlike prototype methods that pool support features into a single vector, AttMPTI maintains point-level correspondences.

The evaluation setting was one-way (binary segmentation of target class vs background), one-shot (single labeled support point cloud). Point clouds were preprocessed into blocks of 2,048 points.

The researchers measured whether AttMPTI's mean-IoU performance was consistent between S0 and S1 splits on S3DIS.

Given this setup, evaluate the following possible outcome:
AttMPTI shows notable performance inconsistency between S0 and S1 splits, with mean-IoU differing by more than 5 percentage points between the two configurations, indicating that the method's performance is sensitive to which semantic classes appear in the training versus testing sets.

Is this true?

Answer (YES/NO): NO